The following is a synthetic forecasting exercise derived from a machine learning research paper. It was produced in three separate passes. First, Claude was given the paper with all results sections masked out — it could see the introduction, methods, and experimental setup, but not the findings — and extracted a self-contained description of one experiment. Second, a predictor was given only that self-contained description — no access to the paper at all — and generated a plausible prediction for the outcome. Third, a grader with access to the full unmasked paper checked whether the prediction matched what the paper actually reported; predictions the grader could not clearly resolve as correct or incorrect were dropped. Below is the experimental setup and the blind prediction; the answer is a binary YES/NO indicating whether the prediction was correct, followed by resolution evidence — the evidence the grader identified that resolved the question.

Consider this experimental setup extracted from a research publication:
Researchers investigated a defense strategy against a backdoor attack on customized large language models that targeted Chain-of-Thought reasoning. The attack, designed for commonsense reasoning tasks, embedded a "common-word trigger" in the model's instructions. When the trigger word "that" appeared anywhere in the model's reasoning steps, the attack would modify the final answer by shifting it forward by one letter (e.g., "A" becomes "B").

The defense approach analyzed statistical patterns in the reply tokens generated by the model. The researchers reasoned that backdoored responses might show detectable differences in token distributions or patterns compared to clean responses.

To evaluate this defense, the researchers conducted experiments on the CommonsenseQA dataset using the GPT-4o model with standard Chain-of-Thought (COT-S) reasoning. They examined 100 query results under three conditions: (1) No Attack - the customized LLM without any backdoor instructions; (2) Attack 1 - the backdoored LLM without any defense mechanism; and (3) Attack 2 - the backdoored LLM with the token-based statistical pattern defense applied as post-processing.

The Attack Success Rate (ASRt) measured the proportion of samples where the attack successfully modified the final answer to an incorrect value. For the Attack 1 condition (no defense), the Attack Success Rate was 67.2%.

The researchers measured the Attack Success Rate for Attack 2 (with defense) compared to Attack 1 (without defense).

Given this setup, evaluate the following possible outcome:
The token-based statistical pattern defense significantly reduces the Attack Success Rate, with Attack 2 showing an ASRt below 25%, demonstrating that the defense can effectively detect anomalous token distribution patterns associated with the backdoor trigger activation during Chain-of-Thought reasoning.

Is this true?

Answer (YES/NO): NO